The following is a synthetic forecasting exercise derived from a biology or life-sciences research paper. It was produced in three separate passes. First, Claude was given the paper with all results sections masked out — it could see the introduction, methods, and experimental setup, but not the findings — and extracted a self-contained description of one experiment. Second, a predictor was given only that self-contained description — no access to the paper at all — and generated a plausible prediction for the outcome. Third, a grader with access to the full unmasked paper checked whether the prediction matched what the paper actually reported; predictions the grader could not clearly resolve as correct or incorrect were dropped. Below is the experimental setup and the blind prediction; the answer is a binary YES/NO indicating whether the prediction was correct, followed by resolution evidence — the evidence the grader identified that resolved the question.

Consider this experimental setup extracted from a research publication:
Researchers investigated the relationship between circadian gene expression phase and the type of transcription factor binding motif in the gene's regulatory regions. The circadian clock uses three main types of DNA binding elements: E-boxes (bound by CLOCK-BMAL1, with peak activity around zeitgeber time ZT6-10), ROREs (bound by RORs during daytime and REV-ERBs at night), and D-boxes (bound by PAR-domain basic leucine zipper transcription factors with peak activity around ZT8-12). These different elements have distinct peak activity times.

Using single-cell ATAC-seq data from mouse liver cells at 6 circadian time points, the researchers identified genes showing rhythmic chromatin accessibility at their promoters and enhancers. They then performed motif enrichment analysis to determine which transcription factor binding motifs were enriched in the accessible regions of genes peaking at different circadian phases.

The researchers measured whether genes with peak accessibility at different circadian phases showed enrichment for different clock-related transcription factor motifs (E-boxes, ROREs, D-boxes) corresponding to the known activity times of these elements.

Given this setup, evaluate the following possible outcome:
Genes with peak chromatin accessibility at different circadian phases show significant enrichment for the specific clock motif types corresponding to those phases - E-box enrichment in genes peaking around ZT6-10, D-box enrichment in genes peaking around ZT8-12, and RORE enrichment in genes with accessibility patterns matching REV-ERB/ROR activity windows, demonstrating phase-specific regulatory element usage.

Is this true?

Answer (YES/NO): YES